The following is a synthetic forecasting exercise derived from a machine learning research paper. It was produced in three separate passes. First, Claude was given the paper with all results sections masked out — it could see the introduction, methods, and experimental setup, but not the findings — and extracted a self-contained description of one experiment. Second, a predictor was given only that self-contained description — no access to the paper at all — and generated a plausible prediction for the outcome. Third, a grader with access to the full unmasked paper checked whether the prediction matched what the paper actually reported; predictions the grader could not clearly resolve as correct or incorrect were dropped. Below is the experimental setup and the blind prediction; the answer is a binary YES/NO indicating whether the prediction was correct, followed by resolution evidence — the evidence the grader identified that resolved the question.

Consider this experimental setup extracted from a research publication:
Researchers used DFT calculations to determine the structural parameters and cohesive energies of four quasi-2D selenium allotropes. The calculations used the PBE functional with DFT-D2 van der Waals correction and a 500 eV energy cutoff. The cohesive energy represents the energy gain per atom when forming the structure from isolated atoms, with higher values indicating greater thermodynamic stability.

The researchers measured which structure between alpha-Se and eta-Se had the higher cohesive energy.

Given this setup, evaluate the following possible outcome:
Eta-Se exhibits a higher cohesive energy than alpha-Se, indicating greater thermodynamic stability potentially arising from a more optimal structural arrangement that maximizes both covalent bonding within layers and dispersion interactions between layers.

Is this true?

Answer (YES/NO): YES